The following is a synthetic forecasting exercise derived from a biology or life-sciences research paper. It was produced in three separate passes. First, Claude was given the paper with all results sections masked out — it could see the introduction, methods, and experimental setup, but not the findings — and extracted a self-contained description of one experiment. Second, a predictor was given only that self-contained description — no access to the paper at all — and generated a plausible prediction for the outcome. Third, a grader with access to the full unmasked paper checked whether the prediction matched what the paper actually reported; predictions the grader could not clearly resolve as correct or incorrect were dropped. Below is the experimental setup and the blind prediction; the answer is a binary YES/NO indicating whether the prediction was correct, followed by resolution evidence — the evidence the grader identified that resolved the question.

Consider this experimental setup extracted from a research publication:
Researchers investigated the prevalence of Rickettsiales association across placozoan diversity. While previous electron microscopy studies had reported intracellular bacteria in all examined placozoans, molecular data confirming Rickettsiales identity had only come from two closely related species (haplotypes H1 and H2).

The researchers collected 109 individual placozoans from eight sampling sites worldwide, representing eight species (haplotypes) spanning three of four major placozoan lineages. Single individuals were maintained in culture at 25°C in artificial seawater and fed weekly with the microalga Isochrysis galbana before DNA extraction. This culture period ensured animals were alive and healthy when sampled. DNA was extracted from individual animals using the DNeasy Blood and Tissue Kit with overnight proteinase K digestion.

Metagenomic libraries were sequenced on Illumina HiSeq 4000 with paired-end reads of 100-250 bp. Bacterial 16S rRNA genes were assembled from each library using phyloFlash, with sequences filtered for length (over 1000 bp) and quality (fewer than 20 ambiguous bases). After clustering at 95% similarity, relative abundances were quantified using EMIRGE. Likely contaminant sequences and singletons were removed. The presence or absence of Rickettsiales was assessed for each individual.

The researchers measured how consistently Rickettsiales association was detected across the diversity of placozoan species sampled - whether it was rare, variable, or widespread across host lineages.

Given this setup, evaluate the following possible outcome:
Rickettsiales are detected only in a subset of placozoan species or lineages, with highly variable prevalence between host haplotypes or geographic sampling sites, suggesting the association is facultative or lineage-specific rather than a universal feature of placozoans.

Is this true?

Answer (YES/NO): NO